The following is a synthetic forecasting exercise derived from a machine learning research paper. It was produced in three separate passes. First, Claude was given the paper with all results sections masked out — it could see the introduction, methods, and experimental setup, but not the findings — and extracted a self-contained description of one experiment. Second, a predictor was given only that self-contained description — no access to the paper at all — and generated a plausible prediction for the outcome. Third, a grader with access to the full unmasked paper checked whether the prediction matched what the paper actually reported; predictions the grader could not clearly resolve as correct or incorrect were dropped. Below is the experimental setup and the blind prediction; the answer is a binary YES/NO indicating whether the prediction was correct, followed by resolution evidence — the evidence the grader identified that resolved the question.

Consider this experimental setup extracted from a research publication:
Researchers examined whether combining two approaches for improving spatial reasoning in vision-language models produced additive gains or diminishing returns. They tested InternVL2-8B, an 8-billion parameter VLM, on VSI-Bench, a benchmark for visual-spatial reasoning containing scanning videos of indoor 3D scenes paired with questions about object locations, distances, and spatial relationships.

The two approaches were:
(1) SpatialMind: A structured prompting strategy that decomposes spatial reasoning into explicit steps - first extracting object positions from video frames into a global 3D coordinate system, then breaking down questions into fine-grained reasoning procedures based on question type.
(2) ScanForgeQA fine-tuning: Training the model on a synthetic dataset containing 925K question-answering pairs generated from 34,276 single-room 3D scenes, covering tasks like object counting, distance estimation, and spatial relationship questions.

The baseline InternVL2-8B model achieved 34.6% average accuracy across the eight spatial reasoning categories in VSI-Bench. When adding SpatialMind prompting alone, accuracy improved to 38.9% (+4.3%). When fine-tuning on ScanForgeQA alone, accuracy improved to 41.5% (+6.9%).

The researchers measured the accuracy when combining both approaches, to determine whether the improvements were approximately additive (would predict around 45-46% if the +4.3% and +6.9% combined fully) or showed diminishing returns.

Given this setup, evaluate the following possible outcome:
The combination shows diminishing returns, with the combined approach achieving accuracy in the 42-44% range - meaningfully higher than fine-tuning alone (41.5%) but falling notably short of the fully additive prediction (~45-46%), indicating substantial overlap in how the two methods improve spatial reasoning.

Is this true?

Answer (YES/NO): YES